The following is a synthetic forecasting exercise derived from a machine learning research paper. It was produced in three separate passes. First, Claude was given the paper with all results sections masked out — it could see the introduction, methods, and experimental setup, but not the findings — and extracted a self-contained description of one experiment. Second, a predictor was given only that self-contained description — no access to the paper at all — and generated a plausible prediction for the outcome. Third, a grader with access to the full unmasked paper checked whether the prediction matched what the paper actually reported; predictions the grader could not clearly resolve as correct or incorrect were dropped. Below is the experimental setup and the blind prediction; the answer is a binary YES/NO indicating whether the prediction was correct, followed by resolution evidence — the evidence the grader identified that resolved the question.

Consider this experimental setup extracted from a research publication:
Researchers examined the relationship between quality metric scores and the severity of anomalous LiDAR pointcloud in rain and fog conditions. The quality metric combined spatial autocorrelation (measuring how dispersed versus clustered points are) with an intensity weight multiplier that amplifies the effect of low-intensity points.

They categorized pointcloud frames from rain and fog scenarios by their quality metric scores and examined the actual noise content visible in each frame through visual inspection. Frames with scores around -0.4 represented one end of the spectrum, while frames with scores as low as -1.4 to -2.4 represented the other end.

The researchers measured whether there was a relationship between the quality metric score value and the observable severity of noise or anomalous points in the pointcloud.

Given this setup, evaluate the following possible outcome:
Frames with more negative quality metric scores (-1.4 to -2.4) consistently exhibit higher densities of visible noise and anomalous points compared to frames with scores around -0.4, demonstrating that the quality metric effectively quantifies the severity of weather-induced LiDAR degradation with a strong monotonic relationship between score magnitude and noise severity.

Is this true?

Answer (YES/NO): YES